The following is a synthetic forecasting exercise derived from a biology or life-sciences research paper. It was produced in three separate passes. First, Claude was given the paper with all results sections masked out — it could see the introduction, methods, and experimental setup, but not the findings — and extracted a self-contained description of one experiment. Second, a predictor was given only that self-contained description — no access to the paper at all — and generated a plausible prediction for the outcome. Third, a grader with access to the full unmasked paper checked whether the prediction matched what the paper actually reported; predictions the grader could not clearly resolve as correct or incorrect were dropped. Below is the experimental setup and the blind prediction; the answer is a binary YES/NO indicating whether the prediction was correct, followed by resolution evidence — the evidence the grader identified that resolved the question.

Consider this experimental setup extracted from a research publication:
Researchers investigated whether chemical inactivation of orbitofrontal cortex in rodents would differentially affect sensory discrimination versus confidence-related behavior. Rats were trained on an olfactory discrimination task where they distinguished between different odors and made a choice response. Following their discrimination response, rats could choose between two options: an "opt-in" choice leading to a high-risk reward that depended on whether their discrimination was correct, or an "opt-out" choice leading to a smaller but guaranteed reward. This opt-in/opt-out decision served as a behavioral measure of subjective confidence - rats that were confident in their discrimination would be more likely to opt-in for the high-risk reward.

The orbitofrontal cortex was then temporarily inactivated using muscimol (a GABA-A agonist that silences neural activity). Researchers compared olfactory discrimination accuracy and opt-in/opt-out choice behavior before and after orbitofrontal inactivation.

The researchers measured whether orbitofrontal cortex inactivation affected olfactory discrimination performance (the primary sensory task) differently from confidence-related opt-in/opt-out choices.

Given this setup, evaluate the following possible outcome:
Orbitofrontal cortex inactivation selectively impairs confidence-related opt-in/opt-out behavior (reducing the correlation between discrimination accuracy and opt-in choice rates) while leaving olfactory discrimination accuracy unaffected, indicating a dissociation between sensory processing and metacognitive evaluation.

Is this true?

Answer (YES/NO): YES